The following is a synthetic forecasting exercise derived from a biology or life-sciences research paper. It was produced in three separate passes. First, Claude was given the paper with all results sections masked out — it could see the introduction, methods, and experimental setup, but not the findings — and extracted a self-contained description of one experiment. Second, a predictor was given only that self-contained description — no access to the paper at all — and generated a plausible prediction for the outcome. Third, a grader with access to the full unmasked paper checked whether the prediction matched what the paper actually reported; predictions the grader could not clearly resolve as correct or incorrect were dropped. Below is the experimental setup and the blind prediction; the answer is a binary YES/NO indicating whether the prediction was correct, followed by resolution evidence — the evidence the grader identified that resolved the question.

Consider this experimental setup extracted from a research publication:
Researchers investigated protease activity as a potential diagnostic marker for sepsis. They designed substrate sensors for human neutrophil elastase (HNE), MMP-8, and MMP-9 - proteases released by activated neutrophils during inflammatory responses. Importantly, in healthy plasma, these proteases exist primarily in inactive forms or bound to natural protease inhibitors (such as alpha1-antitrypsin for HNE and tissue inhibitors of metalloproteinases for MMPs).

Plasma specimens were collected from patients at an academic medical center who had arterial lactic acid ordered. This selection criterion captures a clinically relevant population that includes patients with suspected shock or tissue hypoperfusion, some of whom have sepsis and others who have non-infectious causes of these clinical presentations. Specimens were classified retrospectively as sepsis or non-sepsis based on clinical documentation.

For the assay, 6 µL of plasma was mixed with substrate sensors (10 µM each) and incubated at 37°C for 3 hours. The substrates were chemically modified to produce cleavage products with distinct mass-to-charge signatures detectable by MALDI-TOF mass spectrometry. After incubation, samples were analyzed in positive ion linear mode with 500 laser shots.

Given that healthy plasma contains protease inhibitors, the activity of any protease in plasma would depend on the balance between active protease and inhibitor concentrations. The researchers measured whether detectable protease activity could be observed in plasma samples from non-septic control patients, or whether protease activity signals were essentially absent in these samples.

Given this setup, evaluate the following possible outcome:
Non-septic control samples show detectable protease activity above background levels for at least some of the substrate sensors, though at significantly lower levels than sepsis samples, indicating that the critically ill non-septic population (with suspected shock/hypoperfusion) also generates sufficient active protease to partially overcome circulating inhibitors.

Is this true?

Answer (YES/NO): YES